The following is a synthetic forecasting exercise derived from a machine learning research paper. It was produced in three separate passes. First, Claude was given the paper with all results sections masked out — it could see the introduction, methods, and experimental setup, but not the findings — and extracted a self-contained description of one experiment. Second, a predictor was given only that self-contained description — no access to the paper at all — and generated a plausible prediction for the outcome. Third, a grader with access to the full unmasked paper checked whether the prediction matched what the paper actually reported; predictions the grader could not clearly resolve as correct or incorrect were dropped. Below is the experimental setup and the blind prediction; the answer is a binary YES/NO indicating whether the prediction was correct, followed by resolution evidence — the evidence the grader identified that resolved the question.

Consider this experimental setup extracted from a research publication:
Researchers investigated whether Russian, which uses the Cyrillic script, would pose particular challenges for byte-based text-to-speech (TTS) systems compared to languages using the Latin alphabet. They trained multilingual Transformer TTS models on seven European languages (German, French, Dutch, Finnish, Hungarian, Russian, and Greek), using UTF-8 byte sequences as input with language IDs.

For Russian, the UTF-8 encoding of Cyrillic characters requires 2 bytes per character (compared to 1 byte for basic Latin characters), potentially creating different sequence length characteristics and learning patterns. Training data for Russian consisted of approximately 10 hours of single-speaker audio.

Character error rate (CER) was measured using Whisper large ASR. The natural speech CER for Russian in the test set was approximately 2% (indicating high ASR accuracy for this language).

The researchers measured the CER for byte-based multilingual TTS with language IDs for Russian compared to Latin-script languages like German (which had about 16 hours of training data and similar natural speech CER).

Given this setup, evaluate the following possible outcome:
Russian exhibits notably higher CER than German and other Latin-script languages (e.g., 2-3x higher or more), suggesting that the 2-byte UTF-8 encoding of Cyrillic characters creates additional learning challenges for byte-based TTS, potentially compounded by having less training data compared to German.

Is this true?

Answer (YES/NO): YES